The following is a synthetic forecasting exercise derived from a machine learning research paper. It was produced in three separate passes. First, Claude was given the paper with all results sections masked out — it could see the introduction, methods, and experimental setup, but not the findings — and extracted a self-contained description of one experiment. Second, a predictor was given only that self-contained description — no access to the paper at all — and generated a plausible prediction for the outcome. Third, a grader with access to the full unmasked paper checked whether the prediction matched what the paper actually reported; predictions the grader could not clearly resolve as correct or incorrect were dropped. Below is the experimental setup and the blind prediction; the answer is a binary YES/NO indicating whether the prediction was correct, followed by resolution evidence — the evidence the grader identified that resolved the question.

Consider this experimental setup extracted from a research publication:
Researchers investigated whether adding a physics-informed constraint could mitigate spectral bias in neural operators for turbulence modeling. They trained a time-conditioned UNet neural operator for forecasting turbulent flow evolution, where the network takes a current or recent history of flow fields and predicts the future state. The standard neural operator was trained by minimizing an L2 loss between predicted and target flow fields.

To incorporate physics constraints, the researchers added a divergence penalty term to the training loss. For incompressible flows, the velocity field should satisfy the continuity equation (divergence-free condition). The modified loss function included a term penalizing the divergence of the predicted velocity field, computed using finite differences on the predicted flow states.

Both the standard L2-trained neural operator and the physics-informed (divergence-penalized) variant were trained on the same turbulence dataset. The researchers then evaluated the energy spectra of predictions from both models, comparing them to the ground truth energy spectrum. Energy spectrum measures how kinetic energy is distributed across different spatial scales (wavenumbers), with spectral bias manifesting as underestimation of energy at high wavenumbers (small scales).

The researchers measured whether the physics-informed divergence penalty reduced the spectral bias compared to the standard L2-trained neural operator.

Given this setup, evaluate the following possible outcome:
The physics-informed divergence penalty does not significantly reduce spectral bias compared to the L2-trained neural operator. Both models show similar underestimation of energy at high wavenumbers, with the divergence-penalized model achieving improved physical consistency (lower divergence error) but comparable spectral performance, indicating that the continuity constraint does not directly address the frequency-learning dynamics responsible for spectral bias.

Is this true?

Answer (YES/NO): NO